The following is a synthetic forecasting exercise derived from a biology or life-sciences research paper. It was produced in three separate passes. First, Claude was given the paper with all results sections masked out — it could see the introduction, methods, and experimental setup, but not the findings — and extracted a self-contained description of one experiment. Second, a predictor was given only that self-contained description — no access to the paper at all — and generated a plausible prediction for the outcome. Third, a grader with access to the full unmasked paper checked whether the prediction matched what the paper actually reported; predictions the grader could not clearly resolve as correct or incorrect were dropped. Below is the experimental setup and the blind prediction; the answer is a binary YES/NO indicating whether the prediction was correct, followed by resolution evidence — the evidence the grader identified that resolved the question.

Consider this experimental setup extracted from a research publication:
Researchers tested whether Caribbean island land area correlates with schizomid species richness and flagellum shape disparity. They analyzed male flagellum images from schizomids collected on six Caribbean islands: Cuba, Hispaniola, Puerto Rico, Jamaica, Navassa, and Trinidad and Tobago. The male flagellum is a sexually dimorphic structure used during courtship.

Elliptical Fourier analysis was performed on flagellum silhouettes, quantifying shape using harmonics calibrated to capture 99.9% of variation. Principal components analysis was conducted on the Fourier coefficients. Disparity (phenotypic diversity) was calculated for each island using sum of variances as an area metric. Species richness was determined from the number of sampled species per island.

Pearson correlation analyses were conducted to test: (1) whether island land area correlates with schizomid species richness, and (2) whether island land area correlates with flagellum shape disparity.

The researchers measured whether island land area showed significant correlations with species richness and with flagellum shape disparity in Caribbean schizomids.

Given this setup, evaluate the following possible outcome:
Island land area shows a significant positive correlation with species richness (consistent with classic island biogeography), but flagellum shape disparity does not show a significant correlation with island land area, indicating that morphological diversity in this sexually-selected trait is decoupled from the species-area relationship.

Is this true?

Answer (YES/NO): NO